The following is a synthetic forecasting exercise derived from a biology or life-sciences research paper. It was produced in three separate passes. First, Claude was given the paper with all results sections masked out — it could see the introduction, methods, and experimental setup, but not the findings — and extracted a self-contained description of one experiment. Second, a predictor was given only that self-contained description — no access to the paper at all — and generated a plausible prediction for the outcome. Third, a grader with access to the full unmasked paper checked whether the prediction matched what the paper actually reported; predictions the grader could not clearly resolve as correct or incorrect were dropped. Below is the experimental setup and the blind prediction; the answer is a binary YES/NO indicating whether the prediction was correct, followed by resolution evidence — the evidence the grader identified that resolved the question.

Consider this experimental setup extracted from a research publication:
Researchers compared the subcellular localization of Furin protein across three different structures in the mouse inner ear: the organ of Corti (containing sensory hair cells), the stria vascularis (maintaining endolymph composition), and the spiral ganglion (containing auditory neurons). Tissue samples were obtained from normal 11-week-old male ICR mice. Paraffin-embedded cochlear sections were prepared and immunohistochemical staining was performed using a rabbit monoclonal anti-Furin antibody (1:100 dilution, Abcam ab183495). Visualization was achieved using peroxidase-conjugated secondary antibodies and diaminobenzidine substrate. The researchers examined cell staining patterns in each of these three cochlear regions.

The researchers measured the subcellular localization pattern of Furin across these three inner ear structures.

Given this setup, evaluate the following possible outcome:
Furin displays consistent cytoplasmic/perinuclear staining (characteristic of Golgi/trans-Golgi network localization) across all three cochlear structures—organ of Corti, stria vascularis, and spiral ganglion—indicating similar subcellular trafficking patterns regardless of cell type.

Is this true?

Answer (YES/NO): NO